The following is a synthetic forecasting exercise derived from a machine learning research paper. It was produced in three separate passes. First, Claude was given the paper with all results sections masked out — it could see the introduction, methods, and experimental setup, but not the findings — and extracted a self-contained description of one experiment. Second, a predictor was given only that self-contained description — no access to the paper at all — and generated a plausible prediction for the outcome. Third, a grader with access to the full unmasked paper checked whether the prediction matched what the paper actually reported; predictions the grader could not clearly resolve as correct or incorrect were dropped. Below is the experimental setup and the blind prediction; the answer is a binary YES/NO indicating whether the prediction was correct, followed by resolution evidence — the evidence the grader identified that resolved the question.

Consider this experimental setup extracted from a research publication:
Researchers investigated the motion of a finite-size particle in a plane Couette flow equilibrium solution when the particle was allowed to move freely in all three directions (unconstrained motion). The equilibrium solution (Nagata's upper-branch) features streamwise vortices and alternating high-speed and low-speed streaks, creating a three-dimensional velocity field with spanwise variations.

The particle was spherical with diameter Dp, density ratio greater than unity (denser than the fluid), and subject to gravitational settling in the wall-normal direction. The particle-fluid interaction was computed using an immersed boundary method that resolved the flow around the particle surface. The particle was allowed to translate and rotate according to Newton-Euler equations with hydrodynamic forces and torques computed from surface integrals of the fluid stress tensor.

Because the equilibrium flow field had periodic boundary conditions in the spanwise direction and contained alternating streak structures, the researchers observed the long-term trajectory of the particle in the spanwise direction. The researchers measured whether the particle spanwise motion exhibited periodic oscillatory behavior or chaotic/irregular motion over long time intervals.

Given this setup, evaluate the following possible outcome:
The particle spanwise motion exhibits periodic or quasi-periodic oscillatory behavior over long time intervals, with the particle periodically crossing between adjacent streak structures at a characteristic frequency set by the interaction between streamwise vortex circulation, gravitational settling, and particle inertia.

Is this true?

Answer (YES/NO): NO